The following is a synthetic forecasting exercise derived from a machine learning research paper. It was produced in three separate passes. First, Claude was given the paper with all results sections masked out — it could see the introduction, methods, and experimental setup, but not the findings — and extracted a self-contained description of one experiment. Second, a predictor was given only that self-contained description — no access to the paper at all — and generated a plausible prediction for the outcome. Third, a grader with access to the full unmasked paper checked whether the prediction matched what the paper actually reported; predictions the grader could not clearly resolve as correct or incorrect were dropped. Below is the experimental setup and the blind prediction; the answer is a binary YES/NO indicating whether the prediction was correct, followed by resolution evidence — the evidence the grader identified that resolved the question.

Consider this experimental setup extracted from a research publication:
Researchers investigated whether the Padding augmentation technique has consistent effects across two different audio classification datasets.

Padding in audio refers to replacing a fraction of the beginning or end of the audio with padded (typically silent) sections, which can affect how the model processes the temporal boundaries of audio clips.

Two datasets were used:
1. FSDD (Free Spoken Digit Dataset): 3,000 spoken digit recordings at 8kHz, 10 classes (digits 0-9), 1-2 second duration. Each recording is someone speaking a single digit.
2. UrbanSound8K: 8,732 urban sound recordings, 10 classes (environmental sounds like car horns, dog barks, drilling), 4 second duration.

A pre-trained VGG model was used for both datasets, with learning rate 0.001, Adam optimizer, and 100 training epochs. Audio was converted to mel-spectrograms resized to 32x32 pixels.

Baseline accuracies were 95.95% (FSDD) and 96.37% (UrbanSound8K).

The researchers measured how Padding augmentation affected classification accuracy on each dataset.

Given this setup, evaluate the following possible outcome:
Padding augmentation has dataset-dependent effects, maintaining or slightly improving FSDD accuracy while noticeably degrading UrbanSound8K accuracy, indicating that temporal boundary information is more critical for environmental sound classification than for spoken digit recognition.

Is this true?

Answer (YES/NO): NO